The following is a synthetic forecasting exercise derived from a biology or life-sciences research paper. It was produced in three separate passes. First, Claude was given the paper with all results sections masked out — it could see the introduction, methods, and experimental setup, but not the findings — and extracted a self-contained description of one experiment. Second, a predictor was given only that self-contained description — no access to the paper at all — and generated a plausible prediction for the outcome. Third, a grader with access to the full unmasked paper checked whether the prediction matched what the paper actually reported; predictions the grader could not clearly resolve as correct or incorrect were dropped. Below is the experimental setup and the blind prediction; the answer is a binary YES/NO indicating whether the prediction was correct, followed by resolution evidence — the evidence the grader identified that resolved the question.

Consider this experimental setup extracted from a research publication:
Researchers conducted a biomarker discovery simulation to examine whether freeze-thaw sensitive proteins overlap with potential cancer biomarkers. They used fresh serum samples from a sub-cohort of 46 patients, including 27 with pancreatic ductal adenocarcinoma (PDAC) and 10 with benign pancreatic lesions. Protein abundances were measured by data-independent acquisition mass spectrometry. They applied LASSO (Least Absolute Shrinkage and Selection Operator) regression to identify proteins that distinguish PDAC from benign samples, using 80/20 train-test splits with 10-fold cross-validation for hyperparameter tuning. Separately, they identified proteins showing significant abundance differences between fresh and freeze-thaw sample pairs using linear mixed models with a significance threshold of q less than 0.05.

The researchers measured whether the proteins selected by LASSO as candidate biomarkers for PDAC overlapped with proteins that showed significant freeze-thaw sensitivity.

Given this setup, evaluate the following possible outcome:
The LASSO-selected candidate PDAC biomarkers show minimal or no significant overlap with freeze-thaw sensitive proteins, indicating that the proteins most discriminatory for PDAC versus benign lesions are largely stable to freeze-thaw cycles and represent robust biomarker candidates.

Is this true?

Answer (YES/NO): NO